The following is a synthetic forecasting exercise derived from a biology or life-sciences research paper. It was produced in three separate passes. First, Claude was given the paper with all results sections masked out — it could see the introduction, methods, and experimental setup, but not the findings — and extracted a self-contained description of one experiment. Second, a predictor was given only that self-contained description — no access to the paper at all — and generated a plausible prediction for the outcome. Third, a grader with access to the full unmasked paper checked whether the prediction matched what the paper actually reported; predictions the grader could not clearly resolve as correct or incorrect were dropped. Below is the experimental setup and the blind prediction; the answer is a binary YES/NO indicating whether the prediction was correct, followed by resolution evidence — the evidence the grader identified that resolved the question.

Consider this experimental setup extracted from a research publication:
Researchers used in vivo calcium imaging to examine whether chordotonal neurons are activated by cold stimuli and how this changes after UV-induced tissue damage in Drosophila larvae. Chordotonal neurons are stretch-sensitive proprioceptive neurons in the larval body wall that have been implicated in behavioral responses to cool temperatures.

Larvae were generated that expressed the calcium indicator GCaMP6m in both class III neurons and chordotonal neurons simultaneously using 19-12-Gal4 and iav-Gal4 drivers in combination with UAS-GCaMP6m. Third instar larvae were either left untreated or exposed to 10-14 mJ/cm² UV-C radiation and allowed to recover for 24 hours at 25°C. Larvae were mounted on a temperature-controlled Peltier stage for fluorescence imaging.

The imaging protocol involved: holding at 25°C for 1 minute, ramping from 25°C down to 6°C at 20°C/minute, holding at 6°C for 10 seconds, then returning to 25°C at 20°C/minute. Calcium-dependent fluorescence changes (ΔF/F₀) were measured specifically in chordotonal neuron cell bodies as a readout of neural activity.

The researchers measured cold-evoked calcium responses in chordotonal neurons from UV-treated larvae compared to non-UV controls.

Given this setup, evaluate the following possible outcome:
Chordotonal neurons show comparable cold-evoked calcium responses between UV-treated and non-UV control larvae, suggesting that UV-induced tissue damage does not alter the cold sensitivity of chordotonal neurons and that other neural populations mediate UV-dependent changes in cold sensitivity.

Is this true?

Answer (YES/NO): YES